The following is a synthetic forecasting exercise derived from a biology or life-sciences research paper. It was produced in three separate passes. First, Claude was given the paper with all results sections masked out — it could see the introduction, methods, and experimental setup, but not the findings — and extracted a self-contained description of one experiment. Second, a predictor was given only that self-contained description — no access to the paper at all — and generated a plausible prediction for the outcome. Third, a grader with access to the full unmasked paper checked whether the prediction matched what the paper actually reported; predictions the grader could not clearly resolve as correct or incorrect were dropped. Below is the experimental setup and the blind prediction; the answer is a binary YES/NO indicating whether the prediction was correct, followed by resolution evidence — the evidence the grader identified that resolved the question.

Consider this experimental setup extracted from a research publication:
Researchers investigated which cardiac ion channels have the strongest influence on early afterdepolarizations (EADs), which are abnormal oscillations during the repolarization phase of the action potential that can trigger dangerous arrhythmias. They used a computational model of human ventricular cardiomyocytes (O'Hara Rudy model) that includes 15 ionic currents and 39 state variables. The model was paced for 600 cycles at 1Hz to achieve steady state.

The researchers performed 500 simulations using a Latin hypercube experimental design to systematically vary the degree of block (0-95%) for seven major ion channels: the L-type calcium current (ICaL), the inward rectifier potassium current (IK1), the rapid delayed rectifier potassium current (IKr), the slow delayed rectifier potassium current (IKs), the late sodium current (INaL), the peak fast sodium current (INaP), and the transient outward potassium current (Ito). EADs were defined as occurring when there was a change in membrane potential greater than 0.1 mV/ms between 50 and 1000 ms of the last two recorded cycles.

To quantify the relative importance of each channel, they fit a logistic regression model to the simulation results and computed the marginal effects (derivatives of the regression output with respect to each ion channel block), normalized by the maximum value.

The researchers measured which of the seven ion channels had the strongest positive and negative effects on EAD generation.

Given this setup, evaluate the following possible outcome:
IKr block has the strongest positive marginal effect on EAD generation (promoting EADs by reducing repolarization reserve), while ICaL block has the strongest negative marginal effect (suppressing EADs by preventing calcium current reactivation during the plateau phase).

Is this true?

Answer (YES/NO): YES